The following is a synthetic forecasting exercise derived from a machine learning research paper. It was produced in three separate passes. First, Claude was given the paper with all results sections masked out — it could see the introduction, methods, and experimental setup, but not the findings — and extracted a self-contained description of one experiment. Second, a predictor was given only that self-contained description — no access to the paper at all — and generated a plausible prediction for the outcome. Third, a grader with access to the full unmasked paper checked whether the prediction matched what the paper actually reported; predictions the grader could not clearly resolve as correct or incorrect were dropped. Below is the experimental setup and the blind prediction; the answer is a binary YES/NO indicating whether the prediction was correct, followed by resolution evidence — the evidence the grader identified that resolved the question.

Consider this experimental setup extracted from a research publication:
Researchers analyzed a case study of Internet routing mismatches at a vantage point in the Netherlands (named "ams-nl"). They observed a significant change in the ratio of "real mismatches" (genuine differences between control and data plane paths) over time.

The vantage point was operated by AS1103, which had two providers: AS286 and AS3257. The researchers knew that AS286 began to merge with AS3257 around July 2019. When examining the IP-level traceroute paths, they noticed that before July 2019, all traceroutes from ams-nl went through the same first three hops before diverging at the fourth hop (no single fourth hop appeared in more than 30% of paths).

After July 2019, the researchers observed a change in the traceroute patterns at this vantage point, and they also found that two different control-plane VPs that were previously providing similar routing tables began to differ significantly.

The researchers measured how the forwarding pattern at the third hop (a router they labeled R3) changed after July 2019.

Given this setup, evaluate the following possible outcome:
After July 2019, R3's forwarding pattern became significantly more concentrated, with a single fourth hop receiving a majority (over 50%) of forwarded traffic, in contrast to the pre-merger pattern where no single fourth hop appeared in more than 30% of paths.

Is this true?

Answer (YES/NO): YES